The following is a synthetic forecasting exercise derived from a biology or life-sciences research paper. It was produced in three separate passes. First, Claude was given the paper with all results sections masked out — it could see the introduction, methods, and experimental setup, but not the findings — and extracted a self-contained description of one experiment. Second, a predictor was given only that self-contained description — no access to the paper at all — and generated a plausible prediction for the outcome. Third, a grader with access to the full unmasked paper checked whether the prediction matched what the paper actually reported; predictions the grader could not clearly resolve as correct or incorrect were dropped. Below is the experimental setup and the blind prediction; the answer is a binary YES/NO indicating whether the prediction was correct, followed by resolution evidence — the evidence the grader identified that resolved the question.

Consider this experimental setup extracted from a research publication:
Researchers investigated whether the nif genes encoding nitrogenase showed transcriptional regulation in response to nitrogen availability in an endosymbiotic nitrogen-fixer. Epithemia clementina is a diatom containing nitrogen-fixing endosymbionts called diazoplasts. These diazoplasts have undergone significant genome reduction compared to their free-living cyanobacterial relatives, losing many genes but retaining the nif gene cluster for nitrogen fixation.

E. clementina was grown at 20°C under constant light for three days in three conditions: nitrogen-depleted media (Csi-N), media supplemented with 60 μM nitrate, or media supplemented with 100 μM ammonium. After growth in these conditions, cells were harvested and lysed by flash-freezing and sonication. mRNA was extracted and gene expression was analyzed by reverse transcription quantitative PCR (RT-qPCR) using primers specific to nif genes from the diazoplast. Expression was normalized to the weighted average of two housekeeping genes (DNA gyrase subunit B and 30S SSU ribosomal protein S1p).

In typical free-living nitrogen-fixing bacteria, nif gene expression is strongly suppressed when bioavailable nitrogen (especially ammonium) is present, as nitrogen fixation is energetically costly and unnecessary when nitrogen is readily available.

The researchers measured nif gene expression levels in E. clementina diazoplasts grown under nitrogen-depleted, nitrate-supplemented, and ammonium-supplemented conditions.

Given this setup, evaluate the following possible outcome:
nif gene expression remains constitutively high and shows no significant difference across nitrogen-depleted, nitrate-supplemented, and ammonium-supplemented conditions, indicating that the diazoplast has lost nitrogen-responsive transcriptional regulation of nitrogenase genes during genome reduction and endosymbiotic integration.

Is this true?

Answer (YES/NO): NO